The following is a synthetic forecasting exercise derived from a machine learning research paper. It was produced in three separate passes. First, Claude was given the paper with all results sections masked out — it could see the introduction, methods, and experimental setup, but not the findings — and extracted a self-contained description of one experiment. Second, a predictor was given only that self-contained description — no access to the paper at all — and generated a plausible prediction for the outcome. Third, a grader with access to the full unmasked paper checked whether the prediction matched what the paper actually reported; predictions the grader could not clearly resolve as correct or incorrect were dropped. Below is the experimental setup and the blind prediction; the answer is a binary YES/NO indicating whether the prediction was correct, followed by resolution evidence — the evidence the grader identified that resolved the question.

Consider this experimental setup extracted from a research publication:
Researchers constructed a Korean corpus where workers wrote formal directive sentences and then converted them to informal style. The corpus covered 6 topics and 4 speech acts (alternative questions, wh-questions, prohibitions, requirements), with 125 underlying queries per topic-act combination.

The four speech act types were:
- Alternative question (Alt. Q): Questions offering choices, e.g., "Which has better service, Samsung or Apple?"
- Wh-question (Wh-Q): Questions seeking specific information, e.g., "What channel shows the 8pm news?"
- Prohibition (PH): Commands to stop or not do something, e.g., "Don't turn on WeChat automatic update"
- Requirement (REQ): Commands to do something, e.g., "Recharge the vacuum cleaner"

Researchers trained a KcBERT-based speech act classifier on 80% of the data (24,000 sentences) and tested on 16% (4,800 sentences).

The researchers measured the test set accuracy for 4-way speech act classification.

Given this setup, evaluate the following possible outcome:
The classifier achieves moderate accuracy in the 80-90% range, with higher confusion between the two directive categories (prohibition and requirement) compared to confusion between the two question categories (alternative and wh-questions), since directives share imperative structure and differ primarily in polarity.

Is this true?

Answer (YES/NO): NO